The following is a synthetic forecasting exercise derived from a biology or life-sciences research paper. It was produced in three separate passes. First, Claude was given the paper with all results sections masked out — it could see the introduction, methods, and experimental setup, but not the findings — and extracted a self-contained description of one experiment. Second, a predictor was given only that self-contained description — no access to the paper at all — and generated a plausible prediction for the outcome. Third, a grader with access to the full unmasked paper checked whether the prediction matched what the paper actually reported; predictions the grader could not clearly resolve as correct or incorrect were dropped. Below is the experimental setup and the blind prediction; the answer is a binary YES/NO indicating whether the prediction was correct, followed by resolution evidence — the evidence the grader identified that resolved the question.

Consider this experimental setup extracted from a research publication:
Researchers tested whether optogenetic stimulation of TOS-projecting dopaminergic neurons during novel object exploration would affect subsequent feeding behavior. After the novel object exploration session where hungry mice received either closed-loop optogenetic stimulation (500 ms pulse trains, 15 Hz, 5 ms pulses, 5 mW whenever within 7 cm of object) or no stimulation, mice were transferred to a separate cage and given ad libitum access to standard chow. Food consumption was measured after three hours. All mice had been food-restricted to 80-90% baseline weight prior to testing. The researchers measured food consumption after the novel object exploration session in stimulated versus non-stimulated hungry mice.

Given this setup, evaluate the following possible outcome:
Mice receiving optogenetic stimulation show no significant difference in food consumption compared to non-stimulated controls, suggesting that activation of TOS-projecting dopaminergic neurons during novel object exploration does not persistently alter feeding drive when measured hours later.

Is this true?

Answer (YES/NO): YES